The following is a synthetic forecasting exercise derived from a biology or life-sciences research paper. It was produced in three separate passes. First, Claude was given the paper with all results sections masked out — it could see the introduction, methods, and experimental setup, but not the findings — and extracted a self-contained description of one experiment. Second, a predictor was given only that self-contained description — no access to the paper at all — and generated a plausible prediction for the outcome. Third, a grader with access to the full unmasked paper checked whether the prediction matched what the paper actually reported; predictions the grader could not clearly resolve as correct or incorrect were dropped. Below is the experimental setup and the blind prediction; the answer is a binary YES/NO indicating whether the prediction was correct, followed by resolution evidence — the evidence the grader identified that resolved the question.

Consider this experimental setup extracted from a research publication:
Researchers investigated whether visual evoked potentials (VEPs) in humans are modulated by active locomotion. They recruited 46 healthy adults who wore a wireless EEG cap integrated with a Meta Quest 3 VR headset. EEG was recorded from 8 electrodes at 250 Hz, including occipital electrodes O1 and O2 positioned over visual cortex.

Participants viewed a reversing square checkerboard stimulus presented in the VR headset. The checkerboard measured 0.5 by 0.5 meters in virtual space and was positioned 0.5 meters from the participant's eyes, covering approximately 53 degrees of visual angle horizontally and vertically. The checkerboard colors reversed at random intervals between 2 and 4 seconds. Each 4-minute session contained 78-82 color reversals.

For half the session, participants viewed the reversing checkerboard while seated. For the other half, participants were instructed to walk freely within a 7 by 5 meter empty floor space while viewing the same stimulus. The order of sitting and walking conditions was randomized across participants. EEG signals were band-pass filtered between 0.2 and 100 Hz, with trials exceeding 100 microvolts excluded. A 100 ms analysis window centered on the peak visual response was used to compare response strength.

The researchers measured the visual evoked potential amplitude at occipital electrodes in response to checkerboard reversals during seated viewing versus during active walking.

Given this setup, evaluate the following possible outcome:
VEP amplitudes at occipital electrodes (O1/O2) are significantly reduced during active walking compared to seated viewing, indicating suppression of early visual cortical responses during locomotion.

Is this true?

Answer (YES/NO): NO